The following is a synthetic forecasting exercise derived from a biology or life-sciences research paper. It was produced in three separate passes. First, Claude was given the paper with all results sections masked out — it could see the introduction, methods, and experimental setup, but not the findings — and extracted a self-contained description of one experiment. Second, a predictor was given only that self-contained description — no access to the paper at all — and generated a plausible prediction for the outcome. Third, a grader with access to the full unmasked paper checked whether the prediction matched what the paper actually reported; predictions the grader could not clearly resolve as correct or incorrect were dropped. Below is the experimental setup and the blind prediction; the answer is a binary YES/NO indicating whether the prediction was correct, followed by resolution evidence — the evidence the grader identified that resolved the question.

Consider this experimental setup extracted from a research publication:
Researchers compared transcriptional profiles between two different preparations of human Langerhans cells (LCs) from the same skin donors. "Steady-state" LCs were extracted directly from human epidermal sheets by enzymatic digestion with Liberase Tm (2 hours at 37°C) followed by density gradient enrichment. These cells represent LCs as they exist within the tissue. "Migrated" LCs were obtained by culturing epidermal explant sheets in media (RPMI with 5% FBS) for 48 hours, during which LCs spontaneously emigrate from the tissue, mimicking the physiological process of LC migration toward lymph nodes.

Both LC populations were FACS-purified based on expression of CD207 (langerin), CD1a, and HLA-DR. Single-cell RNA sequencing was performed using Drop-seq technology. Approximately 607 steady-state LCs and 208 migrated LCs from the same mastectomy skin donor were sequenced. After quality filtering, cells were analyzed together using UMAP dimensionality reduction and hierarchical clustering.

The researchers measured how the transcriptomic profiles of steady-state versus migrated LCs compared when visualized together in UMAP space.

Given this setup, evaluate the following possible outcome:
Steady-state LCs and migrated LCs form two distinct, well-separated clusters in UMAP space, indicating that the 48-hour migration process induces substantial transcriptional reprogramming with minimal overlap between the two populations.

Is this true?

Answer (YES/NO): YES